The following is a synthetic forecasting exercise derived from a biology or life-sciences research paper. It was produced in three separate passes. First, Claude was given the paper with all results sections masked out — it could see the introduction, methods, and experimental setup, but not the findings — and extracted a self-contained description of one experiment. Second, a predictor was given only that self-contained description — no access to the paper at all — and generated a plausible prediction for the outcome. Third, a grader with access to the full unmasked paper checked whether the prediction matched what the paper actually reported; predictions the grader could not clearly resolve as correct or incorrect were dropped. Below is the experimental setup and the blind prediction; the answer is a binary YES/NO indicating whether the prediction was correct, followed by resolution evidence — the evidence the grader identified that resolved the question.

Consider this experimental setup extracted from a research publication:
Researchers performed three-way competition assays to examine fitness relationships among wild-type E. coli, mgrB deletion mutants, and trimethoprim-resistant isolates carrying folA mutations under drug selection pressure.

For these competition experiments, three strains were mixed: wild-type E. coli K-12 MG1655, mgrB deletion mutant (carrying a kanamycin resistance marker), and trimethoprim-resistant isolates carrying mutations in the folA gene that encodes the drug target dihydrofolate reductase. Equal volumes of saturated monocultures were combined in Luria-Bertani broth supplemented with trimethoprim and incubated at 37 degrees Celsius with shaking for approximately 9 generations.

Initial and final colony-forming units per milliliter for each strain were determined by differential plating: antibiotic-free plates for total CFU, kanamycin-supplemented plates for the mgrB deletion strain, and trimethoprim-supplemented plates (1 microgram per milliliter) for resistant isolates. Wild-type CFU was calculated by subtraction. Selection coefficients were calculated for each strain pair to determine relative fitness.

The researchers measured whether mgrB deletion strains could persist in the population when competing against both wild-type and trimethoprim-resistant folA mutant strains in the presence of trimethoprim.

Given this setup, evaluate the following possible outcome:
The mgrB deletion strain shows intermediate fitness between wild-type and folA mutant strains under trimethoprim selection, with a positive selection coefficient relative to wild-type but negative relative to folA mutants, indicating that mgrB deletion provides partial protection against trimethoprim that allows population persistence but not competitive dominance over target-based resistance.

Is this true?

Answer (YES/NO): YES